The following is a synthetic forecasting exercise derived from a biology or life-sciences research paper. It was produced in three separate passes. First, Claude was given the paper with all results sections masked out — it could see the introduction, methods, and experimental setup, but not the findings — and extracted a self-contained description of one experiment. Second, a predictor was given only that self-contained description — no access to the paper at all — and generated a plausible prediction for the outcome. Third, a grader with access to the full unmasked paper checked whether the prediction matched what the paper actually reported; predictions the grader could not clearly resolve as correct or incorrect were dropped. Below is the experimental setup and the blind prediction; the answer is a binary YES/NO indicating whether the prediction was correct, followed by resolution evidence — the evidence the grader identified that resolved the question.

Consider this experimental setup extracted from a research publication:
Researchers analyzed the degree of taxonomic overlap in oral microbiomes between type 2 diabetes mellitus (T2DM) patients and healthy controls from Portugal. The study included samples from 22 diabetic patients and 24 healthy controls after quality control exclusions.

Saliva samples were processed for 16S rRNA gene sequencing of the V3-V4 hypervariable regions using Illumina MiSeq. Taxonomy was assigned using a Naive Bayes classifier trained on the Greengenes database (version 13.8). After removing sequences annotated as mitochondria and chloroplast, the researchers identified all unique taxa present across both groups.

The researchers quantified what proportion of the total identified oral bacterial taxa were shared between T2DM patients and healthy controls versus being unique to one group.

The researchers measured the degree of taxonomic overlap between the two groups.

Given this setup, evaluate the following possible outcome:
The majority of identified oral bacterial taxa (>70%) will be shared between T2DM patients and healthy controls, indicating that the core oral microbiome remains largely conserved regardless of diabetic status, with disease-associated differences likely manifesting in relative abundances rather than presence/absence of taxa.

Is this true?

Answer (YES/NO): NO